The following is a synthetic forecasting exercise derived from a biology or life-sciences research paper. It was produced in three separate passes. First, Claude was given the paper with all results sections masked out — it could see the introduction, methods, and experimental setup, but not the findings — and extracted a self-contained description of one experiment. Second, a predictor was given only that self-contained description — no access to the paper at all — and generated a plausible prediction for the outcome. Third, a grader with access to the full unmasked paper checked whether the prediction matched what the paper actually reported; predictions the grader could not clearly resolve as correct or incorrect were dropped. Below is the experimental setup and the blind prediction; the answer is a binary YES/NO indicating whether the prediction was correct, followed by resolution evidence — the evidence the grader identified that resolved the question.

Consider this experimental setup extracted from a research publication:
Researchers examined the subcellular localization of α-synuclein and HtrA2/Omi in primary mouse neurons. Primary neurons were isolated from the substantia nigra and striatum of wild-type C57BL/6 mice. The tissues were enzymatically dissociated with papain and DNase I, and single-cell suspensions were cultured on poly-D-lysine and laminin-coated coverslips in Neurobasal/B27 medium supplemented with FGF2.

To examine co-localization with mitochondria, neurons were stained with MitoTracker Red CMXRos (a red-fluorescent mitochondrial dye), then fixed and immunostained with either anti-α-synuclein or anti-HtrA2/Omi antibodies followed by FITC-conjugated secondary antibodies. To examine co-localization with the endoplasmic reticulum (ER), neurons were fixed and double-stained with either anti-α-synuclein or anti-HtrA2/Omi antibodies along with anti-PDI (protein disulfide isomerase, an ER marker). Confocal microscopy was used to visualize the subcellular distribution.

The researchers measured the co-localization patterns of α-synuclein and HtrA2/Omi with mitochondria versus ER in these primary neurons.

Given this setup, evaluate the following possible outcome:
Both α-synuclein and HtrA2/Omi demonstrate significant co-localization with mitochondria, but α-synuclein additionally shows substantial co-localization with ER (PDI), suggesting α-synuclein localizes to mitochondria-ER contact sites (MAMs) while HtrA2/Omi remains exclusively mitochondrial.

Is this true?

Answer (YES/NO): NO